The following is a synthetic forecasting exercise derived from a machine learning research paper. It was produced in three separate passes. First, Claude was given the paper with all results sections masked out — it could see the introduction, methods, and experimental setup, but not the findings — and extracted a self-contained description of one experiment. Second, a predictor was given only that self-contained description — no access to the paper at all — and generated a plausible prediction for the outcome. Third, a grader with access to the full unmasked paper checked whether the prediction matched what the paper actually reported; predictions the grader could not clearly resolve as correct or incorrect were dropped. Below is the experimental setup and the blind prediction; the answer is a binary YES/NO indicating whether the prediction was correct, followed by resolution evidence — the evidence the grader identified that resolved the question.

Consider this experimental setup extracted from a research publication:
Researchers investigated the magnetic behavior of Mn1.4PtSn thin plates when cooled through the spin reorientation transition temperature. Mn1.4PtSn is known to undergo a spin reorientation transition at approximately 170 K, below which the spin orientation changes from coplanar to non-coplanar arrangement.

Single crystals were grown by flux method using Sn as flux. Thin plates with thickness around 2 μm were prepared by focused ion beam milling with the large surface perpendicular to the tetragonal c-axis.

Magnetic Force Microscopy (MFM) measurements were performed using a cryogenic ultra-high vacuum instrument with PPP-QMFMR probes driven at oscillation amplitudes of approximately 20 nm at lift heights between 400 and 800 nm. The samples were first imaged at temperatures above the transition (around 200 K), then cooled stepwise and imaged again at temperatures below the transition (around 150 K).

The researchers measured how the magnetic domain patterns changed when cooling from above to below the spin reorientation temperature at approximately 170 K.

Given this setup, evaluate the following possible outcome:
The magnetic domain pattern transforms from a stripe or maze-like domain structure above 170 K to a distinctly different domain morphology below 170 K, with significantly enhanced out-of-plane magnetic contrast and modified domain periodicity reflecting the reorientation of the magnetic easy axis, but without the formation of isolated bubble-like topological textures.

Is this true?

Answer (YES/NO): NO